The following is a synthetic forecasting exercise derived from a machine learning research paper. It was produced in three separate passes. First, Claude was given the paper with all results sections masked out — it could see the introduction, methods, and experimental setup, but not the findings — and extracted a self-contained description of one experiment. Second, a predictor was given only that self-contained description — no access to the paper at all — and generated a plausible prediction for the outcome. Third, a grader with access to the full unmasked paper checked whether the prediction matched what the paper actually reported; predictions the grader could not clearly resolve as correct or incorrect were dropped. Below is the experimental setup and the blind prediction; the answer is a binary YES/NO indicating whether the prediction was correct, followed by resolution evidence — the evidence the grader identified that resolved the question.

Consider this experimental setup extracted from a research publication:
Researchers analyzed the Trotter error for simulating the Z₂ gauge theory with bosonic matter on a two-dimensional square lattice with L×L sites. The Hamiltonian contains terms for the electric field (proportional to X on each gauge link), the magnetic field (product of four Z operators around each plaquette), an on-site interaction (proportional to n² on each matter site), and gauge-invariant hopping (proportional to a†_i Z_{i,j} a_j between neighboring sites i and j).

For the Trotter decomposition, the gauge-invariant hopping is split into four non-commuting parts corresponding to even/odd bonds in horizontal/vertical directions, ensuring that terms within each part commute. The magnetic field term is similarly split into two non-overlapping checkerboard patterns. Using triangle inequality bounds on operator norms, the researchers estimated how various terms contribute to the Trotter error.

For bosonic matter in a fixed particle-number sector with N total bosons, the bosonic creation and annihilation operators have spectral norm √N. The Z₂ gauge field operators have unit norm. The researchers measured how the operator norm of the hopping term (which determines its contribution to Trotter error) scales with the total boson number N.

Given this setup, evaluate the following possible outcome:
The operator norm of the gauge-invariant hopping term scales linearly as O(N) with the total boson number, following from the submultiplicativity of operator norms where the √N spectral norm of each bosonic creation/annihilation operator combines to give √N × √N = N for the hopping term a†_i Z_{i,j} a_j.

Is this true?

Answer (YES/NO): YES